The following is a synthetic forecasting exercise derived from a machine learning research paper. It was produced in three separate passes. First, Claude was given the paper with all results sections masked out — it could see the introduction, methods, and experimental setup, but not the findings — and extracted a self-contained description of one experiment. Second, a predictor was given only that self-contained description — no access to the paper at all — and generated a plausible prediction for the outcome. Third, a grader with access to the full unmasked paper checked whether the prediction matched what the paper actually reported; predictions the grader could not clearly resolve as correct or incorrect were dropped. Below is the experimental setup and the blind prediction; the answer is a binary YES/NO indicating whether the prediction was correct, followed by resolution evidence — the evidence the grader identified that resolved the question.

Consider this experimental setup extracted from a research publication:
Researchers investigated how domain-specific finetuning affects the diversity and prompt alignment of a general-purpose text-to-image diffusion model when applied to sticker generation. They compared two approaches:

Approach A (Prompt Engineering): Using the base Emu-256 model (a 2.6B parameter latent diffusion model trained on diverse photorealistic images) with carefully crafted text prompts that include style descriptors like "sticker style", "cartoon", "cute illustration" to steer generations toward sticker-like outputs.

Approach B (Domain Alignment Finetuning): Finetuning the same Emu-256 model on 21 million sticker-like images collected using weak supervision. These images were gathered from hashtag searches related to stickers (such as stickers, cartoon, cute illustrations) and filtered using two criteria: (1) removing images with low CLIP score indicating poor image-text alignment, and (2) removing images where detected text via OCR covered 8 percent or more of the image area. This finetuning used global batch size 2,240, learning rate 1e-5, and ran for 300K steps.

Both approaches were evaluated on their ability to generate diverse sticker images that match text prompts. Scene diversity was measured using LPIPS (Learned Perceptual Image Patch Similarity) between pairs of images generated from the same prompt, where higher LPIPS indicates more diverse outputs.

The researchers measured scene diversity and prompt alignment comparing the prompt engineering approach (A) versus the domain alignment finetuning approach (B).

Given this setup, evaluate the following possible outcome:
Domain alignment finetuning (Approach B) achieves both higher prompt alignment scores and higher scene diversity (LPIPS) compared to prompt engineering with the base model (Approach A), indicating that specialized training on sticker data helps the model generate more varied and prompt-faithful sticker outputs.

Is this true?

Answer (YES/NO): YES